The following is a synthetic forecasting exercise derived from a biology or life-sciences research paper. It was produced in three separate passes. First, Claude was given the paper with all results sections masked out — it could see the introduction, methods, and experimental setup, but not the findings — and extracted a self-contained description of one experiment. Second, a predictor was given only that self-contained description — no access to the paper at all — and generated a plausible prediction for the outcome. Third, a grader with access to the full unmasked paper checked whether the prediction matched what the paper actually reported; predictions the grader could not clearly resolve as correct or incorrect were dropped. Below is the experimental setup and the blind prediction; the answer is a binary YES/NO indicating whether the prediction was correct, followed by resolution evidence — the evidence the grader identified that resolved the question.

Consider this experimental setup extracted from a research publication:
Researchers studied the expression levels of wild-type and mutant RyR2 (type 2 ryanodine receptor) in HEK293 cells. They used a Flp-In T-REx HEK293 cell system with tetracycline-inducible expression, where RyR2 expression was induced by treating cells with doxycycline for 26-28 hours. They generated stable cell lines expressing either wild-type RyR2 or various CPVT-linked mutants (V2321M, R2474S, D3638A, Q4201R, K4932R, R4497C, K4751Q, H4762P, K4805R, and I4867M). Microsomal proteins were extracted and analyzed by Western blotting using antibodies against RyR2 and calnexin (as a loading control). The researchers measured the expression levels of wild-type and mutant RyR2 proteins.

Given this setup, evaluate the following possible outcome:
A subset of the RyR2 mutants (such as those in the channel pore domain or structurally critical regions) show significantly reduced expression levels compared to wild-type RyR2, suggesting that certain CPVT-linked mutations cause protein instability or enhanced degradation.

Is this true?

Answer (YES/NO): NO